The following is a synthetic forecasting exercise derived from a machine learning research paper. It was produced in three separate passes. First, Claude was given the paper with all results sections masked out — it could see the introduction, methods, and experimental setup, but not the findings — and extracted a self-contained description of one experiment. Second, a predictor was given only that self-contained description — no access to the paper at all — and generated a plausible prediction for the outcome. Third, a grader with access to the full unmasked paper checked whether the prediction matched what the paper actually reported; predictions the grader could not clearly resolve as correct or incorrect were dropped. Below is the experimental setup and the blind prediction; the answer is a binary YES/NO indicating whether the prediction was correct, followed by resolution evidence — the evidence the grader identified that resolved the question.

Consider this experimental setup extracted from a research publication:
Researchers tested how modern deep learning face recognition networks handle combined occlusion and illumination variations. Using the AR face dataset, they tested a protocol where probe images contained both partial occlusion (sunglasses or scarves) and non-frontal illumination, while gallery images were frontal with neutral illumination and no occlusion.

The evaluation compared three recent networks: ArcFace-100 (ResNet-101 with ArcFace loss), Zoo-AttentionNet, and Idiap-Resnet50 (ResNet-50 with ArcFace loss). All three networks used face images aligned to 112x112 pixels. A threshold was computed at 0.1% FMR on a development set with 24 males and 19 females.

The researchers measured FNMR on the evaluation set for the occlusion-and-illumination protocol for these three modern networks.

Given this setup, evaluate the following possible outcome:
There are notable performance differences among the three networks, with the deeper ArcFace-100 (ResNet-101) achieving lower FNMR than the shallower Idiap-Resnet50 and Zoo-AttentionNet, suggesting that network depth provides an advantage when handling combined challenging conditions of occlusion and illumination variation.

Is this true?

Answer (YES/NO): NO